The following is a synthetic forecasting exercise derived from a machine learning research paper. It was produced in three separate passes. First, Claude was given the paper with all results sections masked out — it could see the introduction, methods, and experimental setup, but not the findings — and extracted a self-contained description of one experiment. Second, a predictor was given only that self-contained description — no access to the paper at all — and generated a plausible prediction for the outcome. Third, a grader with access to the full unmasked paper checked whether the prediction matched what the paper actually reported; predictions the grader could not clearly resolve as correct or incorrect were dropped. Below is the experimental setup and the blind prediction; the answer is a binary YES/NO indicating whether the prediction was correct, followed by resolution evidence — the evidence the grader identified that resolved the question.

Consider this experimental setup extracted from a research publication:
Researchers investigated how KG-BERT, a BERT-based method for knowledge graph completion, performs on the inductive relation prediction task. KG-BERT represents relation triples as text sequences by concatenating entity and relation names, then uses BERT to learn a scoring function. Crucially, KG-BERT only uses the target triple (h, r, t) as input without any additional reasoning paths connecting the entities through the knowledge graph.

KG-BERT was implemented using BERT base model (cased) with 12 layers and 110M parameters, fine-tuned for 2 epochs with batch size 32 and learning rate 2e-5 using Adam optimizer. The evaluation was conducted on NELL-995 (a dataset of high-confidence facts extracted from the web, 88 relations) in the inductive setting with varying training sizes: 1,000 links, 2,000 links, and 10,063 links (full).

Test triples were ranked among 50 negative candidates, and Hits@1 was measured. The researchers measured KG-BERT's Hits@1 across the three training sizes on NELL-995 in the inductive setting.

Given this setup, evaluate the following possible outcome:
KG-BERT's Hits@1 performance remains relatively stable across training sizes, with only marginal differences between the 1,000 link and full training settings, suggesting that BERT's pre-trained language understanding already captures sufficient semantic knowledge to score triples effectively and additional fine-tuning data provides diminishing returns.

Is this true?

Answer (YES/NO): YES